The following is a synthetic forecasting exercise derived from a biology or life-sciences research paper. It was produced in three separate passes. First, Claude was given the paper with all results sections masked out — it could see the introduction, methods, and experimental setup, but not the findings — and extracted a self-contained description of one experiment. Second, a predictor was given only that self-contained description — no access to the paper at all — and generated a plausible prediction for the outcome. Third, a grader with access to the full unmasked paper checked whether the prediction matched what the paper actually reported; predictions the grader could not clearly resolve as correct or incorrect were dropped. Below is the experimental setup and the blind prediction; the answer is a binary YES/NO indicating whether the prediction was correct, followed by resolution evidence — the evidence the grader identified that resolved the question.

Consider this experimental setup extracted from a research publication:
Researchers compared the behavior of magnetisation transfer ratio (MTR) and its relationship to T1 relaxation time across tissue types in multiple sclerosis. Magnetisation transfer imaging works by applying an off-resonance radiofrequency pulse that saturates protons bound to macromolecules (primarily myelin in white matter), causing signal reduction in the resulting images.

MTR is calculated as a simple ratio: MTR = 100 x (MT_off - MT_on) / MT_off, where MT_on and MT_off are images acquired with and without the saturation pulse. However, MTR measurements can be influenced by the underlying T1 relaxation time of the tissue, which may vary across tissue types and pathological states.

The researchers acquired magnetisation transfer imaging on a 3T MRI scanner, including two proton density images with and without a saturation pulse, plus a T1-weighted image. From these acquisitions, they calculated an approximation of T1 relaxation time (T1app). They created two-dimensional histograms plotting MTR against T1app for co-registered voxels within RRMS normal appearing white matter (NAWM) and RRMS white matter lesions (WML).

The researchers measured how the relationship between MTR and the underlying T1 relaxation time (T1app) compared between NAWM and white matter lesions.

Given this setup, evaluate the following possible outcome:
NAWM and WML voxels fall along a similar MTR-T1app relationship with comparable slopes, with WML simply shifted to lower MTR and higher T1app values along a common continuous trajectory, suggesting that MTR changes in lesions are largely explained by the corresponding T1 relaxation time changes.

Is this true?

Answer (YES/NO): NO